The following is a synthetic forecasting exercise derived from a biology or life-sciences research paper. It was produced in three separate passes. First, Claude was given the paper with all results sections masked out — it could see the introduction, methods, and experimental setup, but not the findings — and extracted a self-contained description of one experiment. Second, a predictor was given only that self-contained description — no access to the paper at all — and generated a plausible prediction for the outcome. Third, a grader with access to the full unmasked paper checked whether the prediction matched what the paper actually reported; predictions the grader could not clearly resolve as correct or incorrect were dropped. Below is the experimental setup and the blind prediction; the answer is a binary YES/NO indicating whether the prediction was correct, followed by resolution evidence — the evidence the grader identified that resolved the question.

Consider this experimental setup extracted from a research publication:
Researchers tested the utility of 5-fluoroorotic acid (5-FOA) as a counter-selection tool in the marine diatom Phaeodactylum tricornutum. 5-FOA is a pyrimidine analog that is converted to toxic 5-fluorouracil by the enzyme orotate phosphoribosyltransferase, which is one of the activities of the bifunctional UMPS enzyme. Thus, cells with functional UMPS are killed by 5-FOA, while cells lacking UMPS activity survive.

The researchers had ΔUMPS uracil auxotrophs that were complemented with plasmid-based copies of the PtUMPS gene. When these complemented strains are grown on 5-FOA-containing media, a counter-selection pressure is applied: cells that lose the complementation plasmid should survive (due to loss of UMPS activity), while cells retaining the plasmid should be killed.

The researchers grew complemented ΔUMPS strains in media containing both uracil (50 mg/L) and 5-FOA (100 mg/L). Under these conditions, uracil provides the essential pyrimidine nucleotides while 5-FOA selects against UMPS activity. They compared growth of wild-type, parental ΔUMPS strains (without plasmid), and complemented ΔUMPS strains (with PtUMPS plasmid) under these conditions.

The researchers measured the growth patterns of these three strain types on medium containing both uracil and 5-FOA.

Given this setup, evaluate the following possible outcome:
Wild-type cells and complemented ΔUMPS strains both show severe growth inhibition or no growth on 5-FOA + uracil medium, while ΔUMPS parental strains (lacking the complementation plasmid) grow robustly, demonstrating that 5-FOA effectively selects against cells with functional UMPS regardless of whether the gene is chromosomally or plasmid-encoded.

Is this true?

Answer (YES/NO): NO